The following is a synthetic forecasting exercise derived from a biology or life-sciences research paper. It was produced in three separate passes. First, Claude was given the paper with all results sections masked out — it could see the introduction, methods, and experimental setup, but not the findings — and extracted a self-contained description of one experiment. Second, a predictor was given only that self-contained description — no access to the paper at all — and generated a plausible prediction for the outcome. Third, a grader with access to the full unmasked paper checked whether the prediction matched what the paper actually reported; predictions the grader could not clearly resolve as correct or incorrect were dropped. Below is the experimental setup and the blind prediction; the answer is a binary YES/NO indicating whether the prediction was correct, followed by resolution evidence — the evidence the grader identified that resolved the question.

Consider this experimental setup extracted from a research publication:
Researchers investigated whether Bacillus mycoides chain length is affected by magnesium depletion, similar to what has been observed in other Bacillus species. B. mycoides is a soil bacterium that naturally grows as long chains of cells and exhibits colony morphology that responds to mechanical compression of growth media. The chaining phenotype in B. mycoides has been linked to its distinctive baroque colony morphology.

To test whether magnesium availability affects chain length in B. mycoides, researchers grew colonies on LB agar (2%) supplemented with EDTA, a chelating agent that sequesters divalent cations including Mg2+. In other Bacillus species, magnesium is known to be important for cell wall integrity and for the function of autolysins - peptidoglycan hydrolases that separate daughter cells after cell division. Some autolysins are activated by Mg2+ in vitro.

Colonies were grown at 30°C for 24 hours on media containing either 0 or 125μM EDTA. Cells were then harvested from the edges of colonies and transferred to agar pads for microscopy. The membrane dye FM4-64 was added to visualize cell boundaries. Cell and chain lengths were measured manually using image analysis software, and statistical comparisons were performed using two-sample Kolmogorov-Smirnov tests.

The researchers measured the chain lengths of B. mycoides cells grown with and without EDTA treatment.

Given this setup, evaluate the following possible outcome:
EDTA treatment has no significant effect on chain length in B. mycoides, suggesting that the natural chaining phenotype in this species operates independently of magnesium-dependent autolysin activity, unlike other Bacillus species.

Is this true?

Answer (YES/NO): YES